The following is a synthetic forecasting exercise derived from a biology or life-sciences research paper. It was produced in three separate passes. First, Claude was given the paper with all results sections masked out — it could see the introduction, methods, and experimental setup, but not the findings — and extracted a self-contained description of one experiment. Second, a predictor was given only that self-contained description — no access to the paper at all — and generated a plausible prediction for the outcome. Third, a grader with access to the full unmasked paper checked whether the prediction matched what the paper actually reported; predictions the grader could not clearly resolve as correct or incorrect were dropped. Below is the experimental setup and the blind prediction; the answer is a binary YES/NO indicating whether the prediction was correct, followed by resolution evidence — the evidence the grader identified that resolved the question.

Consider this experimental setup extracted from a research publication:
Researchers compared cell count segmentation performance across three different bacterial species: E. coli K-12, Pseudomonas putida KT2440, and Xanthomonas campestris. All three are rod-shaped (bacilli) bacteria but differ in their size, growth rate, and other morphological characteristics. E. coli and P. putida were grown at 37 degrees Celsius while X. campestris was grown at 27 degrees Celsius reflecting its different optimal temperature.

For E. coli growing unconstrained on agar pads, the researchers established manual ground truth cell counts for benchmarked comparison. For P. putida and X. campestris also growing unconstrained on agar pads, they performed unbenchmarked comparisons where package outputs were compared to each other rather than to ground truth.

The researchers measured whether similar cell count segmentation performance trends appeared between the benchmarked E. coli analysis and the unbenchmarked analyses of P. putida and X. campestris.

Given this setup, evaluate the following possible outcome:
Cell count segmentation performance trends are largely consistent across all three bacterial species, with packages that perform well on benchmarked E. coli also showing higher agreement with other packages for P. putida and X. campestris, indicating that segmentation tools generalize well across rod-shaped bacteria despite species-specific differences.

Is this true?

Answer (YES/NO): YES